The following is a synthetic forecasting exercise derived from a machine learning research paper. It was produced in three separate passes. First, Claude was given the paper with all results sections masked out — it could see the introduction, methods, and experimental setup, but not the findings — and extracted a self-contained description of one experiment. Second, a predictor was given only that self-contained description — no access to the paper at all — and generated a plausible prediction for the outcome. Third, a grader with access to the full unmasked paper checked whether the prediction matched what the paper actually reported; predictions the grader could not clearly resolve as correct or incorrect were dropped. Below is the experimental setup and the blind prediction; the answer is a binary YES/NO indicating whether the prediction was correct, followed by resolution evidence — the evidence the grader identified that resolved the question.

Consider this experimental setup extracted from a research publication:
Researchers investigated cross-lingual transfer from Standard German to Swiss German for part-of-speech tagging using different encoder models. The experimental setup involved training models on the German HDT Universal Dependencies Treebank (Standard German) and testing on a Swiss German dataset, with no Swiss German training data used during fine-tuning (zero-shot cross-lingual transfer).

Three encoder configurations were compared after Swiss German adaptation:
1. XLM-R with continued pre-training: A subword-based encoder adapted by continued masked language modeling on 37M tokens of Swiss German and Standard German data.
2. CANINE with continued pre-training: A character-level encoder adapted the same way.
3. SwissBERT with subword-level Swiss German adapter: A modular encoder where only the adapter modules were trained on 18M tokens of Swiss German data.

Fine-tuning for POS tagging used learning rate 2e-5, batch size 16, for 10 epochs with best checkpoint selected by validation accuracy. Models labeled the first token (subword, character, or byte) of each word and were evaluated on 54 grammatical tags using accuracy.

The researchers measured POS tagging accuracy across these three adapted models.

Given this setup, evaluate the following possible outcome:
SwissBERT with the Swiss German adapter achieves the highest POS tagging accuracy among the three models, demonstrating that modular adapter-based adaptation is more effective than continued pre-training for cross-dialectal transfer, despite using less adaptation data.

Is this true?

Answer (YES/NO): NO